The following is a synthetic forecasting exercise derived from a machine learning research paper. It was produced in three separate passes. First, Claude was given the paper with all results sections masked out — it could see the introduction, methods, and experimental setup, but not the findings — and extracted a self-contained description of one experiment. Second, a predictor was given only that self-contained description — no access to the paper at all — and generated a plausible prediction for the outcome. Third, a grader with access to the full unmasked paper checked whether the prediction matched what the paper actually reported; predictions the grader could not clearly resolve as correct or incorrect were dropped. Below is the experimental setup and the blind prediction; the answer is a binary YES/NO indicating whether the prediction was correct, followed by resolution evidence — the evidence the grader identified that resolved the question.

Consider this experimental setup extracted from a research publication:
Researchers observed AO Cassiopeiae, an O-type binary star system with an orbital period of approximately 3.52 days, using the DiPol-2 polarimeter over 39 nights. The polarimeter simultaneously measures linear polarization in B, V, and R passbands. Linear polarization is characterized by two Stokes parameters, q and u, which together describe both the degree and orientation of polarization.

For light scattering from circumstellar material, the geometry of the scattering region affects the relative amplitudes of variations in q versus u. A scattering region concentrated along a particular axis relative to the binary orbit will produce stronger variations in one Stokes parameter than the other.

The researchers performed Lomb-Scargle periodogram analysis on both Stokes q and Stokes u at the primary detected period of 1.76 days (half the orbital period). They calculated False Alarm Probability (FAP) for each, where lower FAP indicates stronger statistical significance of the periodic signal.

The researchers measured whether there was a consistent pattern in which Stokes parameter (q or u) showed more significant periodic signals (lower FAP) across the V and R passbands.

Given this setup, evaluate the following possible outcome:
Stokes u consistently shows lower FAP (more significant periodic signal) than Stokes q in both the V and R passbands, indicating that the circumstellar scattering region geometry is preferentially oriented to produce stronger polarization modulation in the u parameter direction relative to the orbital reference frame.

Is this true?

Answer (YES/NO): NO